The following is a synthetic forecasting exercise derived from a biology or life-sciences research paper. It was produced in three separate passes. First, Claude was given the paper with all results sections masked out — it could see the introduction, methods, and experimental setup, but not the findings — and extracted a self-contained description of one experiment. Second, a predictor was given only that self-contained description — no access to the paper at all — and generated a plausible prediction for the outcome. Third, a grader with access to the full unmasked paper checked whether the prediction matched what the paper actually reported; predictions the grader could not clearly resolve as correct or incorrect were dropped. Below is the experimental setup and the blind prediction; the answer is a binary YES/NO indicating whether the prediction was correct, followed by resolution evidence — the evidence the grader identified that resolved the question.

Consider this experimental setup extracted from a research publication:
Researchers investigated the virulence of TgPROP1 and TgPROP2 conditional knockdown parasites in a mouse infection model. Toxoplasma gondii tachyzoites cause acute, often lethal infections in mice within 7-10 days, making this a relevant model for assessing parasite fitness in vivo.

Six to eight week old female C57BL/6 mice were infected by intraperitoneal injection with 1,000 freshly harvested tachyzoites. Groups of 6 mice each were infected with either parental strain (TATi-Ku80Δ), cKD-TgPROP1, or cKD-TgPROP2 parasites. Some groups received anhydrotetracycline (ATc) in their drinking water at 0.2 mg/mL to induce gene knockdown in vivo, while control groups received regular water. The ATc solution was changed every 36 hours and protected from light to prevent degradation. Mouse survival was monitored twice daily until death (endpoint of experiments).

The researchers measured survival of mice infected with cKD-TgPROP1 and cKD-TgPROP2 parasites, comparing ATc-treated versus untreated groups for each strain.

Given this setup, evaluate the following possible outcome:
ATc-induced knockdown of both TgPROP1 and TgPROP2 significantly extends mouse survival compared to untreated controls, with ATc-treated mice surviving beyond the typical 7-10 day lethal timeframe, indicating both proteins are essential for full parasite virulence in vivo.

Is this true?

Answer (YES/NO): NO